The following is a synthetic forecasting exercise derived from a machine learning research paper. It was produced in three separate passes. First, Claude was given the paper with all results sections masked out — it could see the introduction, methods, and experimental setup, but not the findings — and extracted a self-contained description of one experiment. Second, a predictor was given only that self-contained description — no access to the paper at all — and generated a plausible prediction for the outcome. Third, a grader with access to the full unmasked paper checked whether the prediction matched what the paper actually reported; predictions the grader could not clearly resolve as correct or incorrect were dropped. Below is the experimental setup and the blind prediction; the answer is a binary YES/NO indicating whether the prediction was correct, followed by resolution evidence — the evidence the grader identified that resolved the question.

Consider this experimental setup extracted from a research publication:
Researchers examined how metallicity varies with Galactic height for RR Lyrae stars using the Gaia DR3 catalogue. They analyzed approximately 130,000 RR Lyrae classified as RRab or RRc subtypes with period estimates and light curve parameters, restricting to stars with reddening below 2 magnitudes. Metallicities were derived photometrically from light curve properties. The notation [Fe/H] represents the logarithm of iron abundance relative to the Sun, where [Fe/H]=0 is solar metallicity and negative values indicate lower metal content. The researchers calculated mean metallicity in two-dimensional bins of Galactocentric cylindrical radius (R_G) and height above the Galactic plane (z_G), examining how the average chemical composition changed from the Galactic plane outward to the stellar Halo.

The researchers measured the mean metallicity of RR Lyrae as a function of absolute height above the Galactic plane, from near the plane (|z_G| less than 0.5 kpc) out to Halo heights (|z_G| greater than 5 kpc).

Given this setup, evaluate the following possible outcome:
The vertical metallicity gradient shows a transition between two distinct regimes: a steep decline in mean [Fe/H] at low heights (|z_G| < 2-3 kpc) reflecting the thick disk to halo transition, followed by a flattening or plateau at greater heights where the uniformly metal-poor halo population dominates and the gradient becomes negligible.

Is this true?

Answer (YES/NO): YES